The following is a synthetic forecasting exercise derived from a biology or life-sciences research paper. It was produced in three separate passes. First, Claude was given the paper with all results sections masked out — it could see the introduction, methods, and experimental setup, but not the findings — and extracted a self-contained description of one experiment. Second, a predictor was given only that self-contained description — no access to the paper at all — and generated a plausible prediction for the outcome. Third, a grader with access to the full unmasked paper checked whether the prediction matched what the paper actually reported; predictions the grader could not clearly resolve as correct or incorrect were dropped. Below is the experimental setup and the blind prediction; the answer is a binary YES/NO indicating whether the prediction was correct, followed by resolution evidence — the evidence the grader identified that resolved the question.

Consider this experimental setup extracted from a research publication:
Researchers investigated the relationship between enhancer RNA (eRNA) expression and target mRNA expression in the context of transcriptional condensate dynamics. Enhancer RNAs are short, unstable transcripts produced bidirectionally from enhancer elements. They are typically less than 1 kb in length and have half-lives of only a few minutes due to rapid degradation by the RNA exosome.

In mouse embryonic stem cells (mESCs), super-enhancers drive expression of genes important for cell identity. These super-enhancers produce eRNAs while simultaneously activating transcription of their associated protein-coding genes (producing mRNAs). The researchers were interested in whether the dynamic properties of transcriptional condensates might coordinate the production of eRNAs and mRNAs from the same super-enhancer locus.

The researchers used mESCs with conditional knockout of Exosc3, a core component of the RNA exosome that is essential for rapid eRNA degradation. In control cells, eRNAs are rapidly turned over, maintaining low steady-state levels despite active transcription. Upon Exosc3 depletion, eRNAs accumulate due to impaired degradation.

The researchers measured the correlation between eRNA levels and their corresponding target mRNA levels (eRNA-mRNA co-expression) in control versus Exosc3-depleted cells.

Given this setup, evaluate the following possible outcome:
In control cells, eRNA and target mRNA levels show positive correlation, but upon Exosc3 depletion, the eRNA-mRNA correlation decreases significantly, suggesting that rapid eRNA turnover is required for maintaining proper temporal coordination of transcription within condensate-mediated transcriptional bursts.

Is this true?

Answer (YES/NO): YES